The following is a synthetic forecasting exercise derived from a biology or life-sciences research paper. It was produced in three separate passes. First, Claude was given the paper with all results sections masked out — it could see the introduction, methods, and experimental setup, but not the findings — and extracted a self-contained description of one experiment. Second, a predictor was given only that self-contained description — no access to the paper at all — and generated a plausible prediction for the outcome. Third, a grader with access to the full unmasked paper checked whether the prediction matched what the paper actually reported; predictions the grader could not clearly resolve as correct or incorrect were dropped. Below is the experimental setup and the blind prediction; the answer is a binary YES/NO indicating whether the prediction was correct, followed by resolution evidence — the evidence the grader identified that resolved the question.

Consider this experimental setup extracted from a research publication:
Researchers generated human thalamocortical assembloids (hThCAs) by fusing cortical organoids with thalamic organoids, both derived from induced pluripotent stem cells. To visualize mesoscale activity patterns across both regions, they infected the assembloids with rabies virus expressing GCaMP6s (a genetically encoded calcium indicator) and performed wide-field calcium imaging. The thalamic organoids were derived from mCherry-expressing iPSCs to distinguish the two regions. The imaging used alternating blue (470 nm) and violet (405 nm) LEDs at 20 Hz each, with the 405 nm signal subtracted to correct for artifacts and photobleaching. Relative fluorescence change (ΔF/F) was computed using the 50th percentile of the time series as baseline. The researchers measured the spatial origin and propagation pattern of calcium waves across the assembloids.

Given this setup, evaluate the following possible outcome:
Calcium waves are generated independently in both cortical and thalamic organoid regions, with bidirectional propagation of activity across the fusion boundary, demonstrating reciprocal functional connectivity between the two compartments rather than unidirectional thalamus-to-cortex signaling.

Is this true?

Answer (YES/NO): NO